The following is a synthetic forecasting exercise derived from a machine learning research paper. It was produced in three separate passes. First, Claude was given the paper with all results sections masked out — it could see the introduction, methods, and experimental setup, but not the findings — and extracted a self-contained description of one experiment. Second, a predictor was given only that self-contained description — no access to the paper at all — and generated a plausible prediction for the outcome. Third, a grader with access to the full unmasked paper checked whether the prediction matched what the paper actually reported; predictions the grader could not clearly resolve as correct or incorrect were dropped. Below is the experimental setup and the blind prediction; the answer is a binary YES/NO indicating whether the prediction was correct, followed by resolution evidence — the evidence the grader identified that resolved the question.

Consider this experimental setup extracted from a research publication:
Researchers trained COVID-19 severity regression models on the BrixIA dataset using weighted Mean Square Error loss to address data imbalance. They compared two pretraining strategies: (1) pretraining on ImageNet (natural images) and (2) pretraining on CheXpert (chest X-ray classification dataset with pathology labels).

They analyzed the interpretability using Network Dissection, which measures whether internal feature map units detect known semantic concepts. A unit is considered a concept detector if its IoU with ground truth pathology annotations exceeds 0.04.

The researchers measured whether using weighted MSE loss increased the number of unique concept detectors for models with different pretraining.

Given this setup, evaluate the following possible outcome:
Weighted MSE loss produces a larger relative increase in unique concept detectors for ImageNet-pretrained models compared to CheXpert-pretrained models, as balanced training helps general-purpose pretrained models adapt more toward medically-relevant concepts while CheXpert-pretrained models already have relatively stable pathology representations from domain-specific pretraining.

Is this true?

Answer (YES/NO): NO